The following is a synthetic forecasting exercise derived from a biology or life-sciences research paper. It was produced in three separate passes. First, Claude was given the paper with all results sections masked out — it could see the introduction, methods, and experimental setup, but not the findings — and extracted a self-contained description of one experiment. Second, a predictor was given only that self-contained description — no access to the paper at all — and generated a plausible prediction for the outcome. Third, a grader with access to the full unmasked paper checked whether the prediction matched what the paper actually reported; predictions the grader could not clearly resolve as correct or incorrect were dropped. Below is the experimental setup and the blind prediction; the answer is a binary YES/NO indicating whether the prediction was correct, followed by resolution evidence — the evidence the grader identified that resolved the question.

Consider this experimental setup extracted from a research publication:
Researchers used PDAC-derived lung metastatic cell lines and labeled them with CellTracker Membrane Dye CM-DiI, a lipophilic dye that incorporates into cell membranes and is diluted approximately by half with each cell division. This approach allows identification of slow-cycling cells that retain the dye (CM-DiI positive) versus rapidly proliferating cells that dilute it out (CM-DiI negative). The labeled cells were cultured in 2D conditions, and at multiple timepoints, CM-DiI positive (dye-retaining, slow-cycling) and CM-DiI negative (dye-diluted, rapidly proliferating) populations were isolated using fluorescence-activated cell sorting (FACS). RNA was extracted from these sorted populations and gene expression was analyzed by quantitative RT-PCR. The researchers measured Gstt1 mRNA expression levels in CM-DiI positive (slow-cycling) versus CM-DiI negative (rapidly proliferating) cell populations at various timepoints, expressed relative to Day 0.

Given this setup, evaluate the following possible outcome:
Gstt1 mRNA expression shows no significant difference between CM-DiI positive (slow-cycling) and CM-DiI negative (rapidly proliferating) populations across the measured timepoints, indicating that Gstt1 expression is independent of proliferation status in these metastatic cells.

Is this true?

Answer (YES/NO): NO